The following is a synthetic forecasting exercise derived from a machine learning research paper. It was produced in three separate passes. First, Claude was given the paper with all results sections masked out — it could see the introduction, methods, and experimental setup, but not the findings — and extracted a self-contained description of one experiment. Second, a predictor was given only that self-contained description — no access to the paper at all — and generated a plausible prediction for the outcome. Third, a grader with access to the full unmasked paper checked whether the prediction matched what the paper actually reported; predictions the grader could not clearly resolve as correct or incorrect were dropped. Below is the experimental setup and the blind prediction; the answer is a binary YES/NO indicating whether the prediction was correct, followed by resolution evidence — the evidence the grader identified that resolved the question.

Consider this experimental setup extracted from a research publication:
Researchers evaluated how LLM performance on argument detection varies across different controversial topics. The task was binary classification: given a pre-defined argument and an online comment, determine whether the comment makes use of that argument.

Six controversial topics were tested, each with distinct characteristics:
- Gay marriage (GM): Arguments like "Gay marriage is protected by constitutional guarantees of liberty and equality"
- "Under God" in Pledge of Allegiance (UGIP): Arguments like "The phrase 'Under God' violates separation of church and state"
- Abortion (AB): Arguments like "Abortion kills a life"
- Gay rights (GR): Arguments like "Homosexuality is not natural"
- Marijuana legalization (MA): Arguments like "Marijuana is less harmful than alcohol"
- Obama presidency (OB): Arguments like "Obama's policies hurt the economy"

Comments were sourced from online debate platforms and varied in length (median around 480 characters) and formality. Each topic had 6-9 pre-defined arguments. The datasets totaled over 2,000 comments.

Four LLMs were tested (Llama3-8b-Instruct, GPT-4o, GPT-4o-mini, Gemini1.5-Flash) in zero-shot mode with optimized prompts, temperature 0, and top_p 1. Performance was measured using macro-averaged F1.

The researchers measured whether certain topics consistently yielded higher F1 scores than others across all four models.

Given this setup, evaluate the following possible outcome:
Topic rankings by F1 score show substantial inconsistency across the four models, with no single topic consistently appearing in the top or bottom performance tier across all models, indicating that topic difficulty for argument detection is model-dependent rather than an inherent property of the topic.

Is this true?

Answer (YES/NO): NO